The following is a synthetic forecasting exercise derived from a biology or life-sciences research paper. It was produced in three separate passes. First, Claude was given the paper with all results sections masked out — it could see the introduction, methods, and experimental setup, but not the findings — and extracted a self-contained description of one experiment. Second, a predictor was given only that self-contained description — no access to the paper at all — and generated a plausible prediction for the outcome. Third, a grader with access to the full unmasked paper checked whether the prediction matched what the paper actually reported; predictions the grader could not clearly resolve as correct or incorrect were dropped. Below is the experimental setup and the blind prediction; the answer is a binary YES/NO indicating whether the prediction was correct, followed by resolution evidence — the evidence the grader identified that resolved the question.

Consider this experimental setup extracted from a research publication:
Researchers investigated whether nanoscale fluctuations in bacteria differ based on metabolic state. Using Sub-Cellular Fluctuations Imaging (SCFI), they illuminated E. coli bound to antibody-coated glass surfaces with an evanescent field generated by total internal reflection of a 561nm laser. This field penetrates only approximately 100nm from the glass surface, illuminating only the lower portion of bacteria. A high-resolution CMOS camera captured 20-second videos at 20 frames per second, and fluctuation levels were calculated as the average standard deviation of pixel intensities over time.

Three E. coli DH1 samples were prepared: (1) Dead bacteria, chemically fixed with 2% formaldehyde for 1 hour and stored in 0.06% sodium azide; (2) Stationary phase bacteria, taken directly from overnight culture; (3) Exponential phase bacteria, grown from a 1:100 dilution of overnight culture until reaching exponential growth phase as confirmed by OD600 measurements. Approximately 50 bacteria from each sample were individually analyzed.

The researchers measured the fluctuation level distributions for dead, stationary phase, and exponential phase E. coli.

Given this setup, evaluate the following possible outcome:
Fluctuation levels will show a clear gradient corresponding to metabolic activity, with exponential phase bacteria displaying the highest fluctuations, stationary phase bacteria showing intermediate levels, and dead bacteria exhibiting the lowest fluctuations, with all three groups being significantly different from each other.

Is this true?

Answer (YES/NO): YES